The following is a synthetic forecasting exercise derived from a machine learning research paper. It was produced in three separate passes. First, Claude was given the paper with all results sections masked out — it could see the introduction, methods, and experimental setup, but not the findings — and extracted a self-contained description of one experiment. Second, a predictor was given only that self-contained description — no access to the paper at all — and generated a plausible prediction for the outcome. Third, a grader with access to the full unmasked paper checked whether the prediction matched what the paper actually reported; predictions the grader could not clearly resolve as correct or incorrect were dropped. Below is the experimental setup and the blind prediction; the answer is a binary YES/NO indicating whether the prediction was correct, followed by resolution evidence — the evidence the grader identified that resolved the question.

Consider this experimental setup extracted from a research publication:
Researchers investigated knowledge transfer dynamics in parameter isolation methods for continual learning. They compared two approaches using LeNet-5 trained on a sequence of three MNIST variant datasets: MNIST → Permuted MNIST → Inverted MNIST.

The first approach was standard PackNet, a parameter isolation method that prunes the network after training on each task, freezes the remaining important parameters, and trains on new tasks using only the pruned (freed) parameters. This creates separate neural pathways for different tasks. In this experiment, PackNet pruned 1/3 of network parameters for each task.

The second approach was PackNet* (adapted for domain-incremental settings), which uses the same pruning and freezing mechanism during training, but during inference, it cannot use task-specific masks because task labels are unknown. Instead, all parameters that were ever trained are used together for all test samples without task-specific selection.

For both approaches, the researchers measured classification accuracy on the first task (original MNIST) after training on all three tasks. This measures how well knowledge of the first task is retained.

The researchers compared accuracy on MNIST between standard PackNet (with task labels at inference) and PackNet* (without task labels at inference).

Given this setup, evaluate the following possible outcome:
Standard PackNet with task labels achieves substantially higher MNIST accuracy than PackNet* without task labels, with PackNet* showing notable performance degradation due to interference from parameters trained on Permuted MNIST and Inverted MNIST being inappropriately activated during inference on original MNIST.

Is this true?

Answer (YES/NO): YES